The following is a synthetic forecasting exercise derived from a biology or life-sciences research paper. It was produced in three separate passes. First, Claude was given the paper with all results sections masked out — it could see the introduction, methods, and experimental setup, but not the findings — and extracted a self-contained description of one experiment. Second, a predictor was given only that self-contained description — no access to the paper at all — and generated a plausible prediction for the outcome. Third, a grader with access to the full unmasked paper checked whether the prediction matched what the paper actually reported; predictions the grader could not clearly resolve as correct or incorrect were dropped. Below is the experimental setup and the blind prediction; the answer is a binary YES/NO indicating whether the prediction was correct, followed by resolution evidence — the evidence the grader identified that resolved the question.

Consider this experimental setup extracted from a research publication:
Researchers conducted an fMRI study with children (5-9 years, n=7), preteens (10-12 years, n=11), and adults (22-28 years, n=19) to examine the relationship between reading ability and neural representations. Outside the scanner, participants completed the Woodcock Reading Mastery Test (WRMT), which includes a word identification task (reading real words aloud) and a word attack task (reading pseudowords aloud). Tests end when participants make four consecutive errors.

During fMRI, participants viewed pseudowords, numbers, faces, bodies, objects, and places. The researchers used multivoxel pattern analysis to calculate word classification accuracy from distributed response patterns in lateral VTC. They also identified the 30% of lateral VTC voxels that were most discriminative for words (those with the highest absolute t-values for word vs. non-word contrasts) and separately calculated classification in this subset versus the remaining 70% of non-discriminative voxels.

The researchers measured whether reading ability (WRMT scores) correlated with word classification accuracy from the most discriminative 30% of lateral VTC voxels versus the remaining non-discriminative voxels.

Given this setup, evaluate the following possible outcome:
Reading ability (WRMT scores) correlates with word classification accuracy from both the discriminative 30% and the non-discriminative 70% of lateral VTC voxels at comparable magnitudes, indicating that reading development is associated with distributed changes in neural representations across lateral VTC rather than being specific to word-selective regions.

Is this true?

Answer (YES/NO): NO